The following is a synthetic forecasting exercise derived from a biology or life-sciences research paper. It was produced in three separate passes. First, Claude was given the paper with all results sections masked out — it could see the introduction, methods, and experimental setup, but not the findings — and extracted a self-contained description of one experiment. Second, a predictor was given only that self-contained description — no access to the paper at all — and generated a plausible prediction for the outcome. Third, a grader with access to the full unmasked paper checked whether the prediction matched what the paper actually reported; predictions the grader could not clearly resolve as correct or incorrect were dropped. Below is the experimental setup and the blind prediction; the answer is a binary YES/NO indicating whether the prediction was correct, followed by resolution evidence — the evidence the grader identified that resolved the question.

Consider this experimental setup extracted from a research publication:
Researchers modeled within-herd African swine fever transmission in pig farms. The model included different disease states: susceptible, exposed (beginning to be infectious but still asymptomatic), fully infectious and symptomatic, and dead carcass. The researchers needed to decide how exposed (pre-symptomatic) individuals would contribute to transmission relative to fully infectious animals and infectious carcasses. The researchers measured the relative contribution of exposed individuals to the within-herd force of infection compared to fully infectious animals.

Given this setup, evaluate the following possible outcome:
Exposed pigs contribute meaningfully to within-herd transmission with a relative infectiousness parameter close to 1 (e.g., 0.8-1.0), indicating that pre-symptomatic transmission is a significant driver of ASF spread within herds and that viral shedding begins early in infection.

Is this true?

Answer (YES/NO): NO